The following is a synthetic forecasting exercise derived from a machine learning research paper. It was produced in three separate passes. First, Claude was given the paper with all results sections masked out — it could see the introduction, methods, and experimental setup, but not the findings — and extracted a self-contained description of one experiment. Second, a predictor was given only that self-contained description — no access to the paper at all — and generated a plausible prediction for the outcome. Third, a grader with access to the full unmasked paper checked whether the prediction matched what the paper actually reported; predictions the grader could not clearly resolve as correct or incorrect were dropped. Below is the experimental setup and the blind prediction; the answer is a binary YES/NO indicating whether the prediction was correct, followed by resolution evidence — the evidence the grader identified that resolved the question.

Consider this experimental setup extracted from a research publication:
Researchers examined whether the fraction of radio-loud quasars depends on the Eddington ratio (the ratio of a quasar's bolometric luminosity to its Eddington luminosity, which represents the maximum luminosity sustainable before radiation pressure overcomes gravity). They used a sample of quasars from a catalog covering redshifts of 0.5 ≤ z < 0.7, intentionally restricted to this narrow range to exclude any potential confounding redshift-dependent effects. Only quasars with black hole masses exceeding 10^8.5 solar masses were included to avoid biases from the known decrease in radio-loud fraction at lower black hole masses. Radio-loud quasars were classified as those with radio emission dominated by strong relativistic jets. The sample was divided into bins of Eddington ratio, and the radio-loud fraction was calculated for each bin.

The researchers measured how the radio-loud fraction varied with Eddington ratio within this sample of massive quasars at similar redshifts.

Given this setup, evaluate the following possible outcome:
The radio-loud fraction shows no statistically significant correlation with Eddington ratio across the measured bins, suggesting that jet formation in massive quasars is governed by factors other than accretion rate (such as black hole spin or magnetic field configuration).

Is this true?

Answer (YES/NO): YES